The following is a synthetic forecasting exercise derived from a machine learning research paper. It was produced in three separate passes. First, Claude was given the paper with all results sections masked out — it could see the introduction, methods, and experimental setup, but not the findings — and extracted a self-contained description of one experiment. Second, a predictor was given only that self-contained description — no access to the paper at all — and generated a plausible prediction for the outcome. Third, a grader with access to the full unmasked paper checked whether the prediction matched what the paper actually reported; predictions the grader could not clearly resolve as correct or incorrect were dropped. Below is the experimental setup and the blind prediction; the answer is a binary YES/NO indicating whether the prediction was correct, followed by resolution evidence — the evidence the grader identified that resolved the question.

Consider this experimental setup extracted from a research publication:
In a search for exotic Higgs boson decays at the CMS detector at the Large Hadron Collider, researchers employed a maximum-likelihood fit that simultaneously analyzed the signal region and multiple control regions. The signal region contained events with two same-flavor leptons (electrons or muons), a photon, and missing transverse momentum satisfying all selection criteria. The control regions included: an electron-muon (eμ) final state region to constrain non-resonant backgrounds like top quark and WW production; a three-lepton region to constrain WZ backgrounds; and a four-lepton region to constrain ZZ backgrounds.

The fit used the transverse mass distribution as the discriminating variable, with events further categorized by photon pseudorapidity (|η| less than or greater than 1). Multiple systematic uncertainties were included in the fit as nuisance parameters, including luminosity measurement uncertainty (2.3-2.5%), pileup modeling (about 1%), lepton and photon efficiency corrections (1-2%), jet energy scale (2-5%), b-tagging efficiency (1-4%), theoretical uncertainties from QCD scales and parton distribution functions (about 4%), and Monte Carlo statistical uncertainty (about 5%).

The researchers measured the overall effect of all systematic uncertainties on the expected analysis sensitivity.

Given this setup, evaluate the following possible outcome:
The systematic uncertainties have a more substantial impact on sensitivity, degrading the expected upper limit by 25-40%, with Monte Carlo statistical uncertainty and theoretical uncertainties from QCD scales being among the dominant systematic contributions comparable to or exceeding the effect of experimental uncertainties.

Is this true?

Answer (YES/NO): NO